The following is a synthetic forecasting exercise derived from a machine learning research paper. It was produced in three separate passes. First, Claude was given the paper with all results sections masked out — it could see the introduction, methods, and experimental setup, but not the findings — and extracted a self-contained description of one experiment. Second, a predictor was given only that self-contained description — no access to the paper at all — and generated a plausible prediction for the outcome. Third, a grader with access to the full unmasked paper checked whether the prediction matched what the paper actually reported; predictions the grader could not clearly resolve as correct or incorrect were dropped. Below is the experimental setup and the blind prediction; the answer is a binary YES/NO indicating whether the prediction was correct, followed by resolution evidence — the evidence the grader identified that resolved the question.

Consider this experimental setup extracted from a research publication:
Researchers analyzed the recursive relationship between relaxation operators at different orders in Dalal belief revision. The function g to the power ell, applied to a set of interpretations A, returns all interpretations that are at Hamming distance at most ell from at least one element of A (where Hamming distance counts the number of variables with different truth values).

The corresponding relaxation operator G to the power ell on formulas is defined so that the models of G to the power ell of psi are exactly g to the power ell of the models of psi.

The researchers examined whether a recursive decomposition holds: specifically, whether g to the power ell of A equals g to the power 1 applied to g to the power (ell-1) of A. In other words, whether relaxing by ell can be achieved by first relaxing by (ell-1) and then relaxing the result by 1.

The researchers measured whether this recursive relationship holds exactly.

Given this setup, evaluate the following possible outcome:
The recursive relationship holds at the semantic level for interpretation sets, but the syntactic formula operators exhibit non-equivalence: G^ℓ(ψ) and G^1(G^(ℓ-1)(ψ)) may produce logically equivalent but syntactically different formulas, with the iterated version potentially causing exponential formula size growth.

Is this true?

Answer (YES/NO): NO